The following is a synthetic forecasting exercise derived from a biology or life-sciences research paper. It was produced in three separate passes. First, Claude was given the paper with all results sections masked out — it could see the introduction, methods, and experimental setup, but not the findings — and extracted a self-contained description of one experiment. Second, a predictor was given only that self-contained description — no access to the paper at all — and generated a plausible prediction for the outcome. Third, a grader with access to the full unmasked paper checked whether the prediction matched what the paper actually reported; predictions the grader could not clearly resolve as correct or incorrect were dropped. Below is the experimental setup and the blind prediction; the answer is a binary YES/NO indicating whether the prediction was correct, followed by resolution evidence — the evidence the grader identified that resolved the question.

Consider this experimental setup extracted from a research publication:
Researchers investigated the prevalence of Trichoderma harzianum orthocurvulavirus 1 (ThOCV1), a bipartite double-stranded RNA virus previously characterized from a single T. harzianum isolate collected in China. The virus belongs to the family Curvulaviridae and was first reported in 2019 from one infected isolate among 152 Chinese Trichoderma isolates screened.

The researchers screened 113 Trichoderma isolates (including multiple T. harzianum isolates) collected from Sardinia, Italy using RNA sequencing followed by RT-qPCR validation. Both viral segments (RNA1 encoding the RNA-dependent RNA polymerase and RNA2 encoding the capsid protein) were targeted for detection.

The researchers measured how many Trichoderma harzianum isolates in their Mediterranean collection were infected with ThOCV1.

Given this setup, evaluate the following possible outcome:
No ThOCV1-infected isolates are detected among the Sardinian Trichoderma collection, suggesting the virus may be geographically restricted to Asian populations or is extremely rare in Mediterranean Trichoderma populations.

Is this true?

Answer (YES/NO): NO